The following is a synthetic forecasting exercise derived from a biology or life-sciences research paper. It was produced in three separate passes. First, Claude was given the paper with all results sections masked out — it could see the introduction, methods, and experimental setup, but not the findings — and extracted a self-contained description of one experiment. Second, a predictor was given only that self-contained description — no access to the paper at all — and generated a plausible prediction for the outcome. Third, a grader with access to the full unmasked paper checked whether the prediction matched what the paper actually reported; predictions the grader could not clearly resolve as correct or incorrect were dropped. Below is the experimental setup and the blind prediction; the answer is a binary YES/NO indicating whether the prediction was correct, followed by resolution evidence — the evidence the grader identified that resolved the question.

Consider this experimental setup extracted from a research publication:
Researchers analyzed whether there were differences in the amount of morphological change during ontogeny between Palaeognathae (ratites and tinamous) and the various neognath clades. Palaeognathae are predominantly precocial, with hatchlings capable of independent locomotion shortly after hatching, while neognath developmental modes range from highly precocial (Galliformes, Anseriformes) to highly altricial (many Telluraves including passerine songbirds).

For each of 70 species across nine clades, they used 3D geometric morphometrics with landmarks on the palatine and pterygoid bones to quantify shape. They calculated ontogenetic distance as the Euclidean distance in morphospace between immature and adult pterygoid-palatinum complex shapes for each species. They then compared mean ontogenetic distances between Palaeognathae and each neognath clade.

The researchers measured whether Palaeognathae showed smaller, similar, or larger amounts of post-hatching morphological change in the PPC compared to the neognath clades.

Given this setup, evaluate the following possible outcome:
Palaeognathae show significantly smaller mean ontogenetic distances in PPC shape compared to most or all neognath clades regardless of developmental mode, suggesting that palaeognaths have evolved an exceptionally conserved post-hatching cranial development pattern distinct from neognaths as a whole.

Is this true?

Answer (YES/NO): NO